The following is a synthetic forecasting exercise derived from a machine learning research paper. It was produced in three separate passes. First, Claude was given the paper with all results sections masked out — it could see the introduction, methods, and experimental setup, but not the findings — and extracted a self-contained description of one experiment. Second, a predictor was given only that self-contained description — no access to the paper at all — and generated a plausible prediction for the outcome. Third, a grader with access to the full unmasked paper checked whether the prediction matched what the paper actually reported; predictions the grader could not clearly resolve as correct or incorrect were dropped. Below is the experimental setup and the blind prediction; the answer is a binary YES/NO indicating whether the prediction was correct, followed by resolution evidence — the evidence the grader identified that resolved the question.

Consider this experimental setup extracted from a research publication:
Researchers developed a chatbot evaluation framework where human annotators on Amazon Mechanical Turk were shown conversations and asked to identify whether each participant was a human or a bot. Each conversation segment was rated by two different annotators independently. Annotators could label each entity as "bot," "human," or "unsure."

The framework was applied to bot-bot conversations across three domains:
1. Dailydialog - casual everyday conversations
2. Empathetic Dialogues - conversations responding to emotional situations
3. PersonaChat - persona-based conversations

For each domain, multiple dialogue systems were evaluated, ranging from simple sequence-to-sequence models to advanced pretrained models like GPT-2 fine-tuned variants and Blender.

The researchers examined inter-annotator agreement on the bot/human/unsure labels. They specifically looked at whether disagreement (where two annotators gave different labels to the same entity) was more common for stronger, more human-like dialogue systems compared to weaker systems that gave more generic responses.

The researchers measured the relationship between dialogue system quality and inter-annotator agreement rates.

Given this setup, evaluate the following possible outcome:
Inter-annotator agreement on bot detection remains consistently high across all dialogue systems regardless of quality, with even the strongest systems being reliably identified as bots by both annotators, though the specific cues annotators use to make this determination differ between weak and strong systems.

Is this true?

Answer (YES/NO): NO